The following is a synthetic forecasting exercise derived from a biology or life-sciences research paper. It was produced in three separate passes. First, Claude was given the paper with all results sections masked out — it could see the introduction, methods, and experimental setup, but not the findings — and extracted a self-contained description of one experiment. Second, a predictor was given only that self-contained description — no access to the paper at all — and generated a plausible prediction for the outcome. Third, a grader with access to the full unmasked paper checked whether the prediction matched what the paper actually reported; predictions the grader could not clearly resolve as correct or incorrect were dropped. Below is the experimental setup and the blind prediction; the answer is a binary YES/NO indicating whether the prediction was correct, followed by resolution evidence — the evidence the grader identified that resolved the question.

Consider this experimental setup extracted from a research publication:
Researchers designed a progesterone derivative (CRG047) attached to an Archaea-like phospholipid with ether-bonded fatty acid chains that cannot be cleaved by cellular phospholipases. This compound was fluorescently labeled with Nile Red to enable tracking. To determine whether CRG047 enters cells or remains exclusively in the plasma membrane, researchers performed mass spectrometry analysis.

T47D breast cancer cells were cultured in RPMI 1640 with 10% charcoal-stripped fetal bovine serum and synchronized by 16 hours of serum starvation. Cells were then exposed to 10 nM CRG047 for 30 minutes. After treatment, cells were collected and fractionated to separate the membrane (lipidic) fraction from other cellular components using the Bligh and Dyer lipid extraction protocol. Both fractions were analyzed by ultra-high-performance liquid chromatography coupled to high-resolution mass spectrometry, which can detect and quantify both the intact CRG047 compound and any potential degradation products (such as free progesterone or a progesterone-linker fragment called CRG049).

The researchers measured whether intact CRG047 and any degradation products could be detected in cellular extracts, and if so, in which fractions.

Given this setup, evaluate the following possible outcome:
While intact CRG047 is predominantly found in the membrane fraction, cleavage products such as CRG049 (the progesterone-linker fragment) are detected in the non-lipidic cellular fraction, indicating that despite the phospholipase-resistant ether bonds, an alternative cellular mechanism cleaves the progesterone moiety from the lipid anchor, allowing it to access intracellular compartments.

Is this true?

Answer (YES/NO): NO